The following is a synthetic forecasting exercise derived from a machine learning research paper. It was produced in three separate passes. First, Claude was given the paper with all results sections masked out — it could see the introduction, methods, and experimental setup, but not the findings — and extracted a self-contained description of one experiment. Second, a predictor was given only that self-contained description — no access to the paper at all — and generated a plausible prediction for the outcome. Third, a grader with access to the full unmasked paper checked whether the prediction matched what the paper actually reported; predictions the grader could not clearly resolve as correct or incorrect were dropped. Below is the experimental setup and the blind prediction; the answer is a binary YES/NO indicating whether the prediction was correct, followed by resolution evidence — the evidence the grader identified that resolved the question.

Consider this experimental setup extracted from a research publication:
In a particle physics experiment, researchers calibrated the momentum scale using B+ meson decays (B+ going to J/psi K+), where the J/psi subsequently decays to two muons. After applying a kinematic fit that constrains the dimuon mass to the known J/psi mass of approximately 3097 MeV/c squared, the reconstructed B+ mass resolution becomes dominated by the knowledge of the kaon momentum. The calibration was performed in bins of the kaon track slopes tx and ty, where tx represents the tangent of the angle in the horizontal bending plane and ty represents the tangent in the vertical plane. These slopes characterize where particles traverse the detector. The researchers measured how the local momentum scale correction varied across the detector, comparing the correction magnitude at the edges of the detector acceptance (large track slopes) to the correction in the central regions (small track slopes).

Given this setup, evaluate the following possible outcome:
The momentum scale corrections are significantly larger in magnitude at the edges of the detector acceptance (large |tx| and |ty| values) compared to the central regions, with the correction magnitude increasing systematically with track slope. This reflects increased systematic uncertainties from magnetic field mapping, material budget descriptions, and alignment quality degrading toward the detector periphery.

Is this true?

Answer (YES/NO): YES